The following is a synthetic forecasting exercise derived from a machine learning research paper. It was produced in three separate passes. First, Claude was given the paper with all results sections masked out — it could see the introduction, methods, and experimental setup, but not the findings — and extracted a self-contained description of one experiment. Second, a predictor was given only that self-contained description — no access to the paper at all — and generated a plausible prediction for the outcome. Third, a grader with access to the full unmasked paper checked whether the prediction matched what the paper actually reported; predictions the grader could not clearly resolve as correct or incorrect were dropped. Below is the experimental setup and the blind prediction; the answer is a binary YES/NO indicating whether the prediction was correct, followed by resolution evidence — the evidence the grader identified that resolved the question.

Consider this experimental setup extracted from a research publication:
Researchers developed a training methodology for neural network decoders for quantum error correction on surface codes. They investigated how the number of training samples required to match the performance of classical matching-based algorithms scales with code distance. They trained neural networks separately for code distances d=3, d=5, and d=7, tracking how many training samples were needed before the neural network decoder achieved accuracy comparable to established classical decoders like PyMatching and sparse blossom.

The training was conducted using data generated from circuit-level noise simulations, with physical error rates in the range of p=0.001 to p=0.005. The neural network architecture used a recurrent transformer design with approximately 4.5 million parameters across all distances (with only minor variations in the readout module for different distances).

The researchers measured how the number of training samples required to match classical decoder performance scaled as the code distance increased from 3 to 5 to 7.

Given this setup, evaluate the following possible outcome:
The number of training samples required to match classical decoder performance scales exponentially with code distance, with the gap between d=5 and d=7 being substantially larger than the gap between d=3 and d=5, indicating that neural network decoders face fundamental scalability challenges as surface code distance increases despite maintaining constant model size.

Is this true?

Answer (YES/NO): YES